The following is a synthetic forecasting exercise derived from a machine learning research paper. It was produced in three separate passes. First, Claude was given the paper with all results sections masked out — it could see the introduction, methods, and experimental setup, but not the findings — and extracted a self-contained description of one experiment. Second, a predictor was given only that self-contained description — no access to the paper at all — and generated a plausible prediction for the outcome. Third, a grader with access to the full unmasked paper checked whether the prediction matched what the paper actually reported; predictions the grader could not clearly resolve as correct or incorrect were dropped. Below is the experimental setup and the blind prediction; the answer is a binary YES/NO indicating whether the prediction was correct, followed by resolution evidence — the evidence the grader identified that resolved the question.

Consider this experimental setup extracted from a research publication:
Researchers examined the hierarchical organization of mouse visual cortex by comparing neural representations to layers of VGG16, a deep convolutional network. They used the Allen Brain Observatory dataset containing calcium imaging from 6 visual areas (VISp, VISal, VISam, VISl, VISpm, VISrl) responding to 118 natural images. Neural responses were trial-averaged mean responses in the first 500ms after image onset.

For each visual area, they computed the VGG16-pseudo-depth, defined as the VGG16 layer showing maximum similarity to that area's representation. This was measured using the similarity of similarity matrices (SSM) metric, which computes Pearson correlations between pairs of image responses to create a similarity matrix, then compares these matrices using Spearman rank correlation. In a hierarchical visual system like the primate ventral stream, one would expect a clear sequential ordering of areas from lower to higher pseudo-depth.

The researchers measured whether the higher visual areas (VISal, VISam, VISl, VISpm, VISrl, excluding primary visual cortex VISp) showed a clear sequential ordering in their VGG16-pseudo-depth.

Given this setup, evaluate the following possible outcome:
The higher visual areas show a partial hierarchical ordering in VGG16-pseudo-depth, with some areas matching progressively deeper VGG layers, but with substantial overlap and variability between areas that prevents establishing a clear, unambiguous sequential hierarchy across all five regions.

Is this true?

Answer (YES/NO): NO